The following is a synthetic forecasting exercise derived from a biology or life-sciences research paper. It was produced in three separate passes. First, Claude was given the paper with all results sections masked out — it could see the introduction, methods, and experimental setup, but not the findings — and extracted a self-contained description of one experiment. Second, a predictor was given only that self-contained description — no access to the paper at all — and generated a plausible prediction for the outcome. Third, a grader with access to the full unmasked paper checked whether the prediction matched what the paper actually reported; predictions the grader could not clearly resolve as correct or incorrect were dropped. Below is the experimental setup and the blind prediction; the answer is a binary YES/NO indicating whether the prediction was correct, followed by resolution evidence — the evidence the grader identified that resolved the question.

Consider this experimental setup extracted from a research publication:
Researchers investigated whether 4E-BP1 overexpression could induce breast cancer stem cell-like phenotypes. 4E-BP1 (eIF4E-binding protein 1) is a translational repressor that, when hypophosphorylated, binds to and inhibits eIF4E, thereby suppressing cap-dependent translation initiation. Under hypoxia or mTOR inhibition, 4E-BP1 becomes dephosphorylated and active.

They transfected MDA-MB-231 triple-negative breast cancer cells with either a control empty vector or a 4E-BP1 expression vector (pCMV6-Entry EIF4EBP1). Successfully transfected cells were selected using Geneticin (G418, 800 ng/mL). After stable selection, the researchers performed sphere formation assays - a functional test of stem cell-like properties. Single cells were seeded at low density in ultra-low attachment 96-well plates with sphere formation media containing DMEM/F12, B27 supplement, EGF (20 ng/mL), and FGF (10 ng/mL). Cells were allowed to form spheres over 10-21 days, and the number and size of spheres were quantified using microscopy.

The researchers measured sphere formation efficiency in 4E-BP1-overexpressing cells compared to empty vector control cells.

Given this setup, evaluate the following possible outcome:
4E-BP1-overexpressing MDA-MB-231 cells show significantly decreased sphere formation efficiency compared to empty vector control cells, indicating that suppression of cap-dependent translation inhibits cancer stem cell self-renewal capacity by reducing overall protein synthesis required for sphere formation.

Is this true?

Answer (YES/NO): NO